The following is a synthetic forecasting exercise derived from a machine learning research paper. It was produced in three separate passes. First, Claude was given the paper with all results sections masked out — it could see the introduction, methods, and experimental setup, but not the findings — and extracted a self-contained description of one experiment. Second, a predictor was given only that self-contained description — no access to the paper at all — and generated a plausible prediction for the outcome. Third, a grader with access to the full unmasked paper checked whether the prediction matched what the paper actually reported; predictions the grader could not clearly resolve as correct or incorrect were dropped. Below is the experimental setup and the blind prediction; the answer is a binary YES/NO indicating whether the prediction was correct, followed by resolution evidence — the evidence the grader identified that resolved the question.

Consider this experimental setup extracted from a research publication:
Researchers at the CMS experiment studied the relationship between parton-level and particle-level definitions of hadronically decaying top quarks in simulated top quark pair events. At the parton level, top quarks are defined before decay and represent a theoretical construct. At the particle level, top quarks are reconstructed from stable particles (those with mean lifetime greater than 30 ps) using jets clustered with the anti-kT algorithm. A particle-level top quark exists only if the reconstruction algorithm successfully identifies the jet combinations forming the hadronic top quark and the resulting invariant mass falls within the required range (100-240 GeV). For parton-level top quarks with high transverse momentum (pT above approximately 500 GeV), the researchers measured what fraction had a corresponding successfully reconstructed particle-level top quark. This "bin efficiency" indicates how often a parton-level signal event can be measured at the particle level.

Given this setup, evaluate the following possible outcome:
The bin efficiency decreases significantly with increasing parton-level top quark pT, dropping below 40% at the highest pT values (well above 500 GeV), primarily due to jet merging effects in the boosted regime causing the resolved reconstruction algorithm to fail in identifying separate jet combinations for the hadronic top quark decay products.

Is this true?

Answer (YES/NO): NO